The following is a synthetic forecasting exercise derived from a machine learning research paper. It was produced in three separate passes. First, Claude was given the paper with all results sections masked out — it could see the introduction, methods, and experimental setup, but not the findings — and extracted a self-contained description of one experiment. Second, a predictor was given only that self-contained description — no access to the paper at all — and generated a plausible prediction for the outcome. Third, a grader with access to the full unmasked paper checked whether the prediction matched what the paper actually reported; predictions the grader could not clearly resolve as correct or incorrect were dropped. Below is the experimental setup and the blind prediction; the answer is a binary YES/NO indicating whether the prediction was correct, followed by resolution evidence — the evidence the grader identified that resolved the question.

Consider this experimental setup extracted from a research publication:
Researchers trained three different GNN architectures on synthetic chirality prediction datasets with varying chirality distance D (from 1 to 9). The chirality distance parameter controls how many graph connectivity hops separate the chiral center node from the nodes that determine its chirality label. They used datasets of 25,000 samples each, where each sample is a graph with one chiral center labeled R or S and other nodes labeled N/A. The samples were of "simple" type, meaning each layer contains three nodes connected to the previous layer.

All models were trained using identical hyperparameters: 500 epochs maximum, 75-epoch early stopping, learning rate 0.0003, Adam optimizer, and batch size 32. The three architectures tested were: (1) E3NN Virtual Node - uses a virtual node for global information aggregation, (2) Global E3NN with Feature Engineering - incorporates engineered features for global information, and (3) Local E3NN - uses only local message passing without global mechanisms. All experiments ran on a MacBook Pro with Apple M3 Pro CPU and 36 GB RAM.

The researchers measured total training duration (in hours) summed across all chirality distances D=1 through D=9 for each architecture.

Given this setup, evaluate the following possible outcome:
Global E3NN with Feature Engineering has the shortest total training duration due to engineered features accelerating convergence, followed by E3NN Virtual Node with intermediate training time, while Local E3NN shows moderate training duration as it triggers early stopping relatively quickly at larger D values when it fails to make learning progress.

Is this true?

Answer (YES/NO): NO